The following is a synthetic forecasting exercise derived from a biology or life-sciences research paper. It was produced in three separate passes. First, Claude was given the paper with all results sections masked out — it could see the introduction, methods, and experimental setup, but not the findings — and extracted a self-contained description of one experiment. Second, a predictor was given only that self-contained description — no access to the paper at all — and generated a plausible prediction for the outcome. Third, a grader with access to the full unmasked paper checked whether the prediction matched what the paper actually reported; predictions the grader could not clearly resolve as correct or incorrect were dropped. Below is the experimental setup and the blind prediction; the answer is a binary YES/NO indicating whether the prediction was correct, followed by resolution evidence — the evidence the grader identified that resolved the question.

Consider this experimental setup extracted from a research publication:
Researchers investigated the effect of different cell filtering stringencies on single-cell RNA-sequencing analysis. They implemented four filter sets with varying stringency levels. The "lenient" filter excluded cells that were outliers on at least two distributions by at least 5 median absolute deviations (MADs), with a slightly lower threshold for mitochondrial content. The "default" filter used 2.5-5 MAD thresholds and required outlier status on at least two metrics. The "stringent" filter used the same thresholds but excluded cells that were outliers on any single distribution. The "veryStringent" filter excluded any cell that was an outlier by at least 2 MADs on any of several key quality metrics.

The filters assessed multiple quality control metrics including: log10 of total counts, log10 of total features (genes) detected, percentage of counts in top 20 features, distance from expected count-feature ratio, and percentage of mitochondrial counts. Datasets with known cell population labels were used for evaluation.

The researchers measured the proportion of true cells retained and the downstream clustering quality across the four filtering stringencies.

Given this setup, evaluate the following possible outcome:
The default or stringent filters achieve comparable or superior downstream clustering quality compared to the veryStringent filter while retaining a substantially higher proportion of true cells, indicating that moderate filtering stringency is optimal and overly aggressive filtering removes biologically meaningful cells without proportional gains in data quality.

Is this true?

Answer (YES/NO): YES